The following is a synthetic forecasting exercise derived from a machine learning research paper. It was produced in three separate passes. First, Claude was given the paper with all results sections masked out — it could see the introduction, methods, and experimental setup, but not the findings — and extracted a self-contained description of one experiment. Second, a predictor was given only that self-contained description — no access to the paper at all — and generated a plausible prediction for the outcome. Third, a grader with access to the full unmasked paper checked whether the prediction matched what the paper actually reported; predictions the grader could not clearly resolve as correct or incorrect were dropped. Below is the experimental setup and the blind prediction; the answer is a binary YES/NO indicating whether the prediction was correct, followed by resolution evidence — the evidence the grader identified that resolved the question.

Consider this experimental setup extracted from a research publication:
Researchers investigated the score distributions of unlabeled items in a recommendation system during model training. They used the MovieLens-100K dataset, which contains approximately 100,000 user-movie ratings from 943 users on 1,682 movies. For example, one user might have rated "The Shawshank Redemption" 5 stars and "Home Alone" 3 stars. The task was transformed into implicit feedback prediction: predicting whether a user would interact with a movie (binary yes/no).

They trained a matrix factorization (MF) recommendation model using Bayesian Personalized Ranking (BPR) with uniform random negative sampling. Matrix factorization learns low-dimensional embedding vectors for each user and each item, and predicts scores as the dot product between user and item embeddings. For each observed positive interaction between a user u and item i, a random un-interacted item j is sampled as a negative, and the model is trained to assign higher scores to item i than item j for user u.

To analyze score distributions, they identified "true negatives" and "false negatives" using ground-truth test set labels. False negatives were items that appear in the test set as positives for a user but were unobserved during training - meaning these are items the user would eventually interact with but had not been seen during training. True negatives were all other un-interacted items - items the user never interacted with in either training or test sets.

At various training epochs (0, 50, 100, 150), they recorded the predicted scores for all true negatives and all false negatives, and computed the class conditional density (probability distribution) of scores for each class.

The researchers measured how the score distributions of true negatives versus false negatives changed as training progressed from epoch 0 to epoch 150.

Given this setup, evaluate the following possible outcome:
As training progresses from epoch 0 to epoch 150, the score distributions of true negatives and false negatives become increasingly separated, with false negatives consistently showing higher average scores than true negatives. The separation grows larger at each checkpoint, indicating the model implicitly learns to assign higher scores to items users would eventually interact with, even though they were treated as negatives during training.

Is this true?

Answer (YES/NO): YES